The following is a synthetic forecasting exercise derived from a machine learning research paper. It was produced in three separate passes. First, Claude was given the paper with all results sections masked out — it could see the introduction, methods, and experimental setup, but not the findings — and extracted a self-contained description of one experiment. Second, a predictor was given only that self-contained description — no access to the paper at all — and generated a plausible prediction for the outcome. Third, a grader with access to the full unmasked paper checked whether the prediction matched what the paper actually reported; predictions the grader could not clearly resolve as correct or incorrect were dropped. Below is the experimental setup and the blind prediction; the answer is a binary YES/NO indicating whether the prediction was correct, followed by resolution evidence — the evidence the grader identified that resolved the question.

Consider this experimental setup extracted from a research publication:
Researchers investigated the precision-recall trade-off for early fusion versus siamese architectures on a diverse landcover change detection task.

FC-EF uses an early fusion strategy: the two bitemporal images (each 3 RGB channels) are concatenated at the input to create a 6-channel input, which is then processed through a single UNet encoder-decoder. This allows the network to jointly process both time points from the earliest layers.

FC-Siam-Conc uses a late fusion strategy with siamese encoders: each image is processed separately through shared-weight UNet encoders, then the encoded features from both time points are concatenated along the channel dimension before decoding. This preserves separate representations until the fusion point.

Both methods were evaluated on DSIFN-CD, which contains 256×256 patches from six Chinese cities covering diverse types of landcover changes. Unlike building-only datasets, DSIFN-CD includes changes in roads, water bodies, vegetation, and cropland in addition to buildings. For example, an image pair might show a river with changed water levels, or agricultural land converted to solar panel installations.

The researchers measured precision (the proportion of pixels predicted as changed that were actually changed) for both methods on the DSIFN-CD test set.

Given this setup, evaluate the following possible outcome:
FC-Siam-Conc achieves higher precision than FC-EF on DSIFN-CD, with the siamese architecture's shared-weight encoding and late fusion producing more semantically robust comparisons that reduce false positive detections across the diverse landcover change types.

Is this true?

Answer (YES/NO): NO